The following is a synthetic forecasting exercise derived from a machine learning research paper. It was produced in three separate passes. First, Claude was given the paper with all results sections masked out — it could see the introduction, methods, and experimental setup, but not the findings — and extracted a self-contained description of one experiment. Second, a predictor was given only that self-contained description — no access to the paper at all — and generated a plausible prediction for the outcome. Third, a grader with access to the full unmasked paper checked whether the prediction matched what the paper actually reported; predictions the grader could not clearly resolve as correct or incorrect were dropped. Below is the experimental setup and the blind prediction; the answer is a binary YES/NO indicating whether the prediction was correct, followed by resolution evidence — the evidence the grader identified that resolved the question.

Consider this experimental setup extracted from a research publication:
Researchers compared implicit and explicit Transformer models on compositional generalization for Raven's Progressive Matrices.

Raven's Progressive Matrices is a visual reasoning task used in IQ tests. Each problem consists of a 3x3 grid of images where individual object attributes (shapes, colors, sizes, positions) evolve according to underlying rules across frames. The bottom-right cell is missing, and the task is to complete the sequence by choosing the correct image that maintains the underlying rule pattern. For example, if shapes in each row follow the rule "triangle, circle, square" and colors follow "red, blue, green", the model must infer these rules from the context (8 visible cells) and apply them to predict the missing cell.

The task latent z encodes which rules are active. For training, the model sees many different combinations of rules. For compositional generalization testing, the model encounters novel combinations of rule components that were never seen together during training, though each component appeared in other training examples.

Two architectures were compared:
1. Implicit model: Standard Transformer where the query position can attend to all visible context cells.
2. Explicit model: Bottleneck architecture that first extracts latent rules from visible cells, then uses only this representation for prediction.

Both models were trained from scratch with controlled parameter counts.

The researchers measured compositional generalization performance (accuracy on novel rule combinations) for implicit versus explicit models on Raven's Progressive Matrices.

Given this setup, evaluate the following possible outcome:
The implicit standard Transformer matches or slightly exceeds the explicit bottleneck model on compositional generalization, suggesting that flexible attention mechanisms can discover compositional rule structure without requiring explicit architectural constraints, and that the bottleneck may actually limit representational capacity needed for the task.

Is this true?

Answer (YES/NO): YES